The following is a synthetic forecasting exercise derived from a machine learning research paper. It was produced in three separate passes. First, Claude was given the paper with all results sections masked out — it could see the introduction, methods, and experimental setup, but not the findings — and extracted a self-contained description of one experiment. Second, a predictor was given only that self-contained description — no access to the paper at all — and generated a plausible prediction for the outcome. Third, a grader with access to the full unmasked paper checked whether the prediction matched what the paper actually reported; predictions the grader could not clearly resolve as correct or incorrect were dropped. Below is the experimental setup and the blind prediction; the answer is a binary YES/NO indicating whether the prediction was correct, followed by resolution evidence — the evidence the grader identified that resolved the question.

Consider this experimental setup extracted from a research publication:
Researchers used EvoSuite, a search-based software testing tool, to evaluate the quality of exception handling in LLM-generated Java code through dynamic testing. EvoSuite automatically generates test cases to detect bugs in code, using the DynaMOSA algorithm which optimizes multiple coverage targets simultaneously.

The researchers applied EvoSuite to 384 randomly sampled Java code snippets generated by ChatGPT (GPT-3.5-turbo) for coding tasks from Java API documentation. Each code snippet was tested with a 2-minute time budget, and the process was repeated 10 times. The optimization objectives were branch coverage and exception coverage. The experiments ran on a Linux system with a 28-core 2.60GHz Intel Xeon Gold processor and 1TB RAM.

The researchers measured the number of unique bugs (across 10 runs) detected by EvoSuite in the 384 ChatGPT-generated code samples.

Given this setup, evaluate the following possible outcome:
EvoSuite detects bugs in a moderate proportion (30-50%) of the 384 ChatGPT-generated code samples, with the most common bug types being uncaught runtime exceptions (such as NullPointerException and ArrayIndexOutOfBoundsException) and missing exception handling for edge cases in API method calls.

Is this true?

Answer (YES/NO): NO